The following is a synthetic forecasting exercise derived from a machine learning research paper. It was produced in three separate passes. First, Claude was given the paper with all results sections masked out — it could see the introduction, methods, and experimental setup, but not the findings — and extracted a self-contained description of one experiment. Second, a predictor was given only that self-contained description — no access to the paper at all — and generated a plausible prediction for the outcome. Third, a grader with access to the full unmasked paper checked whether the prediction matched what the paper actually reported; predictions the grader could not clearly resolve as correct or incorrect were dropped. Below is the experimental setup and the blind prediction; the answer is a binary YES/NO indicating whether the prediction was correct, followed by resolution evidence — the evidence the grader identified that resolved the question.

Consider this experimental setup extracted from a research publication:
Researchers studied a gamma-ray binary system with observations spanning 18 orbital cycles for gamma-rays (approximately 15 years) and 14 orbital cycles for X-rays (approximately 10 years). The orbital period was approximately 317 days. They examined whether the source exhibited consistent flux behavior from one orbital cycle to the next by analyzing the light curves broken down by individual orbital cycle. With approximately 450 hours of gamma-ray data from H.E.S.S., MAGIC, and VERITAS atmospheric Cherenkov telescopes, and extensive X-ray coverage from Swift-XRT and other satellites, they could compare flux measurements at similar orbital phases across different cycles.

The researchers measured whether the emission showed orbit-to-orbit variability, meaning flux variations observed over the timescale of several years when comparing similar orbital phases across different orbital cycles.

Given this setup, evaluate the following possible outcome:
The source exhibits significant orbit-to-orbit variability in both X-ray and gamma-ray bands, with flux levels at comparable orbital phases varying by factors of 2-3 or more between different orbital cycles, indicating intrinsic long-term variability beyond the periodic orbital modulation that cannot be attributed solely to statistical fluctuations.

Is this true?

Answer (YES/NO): NO